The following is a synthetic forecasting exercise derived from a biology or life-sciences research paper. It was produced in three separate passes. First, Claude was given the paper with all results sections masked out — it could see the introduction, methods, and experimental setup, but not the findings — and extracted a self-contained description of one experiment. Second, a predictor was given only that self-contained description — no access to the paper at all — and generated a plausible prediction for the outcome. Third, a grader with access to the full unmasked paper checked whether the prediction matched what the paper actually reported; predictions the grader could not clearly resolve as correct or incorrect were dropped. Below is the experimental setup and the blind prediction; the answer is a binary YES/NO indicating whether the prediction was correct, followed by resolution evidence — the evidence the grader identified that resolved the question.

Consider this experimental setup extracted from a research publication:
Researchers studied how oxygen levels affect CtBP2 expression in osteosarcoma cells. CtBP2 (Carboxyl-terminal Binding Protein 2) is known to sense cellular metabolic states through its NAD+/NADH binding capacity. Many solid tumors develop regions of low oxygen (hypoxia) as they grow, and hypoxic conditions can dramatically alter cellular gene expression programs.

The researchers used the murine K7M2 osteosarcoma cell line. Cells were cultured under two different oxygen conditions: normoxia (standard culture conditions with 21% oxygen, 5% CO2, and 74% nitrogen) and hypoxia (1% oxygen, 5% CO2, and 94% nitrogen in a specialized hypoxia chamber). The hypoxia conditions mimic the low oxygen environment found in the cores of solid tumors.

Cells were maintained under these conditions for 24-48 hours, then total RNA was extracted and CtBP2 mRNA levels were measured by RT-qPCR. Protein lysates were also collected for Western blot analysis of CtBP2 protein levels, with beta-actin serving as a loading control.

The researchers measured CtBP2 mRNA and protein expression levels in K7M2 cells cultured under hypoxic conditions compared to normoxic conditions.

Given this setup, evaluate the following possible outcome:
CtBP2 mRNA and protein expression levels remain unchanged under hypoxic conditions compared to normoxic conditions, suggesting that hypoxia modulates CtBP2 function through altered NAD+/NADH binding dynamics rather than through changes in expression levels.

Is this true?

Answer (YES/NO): NO